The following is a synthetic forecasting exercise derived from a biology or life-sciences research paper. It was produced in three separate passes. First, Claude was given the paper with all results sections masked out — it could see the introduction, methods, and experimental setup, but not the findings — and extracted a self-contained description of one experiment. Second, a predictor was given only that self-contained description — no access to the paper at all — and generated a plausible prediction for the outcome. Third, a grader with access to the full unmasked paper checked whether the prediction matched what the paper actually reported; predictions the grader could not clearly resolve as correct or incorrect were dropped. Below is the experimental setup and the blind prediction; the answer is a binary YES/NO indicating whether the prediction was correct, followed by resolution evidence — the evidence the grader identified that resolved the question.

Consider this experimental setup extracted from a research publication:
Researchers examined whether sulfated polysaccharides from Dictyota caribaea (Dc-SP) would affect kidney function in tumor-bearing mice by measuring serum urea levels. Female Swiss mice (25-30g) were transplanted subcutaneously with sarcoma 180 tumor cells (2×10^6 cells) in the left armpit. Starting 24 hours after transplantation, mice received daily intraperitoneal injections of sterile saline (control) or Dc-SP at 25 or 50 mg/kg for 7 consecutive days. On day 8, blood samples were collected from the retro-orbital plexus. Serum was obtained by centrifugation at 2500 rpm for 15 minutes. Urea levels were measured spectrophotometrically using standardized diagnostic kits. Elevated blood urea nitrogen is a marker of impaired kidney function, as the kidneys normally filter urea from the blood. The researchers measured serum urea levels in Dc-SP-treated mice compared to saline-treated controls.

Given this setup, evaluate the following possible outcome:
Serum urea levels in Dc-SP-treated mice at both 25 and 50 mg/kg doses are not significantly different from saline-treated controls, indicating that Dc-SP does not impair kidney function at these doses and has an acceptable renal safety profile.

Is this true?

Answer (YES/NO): YES